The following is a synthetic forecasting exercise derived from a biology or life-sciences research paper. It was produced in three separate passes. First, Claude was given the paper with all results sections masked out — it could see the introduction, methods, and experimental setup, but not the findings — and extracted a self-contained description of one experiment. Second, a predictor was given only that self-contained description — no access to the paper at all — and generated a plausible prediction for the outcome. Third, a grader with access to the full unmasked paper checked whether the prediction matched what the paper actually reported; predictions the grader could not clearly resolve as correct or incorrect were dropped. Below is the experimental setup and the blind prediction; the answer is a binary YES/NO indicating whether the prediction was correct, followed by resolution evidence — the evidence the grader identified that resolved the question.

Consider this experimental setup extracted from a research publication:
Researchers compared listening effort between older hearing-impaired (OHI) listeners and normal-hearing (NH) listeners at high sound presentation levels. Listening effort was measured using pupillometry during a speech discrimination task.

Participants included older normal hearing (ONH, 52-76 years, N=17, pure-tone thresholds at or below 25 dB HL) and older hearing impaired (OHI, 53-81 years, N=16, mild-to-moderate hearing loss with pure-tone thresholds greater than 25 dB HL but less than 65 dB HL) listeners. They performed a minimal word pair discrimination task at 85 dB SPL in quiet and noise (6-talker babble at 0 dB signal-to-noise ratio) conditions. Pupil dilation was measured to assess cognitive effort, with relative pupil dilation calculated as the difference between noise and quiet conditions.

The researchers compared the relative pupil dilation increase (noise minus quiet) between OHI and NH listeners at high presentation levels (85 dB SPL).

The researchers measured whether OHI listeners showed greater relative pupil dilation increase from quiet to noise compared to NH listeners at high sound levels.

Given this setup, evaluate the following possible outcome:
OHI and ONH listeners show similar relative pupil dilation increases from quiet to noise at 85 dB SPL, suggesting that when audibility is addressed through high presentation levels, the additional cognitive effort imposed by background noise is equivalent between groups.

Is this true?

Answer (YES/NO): NO